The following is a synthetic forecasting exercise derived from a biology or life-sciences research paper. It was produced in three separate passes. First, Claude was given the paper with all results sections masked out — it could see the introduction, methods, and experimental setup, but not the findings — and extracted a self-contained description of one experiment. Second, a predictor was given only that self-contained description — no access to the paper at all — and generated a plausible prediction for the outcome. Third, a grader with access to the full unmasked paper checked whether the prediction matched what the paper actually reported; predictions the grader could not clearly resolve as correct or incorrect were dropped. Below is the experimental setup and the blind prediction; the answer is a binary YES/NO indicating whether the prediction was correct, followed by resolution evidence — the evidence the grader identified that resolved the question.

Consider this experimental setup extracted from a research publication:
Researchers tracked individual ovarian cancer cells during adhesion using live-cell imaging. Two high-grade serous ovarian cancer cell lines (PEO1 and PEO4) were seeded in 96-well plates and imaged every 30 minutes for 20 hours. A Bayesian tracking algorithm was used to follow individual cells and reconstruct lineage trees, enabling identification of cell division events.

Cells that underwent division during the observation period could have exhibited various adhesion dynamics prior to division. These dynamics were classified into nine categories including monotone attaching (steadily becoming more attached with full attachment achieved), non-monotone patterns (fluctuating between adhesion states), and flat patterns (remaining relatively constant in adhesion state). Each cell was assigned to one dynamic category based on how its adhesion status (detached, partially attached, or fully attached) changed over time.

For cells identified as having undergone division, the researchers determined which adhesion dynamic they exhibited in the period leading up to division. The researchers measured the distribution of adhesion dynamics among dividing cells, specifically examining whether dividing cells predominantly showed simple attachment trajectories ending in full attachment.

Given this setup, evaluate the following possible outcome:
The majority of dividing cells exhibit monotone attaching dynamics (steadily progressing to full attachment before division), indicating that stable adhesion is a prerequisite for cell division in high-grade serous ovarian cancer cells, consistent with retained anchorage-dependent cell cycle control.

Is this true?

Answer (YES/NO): NO